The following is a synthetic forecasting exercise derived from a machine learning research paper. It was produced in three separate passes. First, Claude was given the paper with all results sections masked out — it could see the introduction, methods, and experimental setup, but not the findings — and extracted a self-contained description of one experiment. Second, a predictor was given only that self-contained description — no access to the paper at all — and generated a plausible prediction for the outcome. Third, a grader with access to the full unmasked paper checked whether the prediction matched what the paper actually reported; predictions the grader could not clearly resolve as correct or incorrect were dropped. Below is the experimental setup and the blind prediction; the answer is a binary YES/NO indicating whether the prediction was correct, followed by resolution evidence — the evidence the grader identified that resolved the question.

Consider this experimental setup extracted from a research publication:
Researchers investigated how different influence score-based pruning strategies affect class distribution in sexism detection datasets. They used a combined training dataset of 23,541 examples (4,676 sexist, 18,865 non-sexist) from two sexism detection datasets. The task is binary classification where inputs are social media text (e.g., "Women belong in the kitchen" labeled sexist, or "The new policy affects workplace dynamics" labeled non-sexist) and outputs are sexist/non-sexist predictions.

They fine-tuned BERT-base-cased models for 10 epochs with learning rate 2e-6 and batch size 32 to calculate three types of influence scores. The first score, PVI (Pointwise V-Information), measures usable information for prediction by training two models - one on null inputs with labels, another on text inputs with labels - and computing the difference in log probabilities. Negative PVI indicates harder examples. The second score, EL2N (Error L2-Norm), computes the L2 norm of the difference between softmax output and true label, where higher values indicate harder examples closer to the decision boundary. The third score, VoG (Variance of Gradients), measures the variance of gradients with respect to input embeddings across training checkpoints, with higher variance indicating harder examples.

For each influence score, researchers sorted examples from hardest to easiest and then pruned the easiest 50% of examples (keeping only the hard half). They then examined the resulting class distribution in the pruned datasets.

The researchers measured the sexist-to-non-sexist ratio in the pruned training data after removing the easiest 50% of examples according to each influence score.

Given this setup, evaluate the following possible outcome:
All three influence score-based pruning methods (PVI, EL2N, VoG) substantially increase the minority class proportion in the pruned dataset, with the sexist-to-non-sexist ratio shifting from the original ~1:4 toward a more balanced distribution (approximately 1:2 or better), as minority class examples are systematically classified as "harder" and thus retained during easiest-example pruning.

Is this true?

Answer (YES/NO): NO